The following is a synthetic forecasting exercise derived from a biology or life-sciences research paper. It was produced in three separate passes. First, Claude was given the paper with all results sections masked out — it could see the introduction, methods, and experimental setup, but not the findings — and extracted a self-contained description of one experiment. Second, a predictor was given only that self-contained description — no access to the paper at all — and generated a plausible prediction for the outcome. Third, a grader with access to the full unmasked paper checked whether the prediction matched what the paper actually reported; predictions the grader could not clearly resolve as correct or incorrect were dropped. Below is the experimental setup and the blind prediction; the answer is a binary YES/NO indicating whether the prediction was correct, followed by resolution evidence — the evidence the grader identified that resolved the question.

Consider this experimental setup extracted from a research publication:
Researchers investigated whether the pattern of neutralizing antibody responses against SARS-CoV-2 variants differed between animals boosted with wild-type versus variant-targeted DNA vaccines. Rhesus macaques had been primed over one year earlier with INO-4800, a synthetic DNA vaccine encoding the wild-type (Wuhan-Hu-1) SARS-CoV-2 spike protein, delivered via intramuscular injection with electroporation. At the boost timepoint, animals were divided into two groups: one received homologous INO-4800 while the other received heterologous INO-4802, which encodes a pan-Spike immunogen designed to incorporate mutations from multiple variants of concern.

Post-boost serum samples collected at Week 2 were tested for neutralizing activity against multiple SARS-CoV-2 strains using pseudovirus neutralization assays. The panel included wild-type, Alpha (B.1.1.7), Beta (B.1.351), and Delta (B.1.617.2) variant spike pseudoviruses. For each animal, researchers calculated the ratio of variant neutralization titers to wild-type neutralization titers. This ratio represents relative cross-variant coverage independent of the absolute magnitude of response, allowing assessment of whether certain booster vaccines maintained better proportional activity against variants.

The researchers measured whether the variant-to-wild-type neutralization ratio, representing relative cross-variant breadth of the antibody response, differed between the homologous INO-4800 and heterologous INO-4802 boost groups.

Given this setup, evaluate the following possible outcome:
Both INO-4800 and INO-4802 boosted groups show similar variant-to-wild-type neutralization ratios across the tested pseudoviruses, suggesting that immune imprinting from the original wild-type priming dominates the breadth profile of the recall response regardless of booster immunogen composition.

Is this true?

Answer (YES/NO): NO